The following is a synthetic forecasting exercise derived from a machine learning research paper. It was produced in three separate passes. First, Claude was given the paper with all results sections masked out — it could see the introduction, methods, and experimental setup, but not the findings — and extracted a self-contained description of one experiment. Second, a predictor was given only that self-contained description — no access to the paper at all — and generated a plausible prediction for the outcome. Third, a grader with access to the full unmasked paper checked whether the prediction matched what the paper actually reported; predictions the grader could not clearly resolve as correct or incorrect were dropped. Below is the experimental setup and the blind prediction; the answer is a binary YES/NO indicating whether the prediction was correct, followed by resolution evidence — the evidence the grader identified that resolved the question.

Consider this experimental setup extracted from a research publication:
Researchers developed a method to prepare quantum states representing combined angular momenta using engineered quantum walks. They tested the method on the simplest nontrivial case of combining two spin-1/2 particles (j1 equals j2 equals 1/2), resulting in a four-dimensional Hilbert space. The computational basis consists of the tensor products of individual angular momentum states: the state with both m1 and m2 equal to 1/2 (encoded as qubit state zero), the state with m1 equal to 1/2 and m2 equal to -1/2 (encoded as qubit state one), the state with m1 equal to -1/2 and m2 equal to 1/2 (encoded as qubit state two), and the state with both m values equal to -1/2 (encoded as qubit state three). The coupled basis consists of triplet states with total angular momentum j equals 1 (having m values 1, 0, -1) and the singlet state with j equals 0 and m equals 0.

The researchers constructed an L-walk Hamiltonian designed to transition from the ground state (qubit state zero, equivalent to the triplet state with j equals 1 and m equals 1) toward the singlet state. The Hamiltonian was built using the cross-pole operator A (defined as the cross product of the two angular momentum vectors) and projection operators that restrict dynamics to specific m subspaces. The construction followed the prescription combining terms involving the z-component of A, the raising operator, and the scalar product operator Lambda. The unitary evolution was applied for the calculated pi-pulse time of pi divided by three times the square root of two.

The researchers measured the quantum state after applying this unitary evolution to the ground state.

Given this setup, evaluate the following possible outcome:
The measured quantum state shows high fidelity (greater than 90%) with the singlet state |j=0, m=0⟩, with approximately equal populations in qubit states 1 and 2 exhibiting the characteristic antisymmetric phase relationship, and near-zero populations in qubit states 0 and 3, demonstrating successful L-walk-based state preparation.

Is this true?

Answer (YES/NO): YES